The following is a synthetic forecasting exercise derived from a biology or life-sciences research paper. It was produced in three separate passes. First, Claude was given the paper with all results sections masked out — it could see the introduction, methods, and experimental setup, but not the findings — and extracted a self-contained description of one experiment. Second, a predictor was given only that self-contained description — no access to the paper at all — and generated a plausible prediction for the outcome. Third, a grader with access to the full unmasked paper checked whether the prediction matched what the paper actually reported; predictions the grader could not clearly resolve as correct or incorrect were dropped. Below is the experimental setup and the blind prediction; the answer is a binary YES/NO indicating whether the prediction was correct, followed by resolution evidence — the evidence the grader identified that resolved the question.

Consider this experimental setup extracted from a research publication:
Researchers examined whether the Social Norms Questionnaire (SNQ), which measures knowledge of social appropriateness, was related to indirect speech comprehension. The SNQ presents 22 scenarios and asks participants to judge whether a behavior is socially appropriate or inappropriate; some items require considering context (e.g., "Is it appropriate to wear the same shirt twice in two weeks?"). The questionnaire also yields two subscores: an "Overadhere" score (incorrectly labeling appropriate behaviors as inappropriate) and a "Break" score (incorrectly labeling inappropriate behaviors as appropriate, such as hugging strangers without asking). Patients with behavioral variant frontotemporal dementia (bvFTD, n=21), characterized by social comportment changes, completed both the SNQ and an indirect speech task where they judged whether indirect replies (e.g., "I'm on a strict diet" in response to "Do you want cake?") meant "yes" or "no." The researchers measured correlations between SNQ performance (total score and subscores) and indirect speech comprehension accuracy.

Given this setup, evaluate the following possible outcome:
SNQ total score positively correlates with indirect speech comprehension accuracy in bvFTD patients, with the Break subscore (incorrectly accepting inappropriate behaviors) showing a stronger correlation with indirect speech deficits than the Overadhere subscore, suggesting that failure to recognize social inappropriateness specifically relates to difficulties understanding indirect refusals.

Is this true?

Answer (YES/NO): NO